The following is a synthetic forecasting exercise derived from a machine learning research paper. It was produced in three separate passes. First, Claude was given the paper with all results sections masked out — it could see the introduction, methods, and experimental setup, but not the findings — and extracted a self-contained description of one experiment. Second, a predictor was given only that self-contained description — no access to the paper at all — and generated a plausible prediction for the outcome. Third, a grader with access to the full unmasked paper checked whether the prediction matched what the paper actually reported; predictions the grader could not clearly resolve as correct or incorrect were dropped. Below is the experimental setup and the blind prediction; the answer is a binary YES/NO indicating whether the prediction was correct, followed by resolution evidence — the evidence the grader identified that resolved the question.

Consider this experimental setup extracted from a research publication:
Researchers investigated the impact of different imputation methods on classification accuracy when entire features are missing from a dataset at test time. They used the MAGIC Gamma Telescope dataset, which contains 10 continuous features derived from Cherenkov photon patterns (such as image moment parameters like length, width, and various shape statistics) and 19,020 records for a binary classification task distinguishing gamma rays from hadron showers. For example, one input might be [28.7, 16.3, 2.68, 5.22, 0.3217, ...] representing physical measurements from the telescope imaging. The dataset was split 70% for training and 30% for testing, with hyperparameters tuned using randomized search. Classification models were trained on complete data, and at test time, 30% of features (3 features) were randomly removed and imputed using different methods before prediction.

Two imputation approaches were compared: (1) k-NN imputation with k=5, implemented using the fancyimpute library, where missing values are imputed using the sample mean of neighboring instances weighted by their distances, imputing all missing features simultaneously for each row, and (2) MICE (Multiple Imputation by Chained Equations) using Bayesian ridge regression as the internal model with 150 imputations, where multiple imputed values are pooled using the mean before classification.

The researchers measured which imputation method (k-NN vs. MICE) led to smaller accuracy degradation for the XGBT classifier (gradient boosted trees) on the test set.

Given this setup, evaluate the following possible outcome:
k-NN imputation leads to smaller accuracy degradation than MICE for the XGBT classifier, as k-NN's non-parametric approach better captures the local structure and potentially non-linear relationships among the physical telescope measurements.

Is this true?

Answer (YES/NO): NO